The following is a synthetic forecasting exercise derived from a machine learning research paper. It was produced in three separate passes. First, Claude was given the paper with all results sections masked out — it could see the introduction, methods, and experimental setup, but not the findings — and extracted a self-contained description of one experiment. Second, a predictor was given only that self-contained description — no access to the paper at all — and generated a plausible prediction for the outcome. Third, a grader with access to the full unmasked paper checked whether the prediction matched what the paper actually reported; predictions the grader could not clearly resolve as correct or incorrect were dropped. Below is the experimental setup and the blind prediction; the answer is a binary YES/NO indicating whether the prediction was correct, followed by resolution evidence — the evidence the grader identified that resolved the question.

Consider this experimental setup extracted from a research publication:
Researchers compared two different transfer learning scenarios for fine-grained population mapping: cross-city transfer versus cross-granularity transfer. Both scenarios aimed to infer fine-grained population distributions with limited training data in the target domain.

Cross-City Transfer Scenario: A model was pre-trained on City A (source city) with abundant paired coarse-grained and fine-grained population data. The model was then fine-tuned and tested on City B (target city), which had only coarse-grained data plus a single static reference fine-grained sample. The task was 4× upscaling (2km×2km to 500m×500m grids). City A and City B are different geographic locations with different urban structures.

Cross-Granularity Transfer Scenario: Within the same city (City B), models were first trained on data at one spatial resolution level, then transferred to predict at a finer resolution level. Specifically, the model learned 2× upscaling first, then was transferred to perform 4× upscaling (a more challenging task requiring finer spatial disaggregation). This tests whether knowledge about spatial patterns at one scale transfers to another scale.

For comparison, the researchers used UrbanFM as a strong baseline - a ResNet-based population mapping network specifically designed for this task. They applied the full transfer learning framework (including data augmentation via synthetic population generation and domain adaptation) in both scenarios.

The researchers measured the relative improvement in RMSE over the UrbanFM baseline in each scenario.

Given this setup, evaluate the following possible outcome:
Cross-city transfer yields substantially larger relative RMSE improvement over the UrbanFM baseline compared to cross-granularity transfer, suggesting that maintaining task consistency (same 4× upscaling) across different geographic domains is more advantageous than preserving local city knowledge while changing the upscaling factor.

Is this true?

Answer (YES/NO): NO